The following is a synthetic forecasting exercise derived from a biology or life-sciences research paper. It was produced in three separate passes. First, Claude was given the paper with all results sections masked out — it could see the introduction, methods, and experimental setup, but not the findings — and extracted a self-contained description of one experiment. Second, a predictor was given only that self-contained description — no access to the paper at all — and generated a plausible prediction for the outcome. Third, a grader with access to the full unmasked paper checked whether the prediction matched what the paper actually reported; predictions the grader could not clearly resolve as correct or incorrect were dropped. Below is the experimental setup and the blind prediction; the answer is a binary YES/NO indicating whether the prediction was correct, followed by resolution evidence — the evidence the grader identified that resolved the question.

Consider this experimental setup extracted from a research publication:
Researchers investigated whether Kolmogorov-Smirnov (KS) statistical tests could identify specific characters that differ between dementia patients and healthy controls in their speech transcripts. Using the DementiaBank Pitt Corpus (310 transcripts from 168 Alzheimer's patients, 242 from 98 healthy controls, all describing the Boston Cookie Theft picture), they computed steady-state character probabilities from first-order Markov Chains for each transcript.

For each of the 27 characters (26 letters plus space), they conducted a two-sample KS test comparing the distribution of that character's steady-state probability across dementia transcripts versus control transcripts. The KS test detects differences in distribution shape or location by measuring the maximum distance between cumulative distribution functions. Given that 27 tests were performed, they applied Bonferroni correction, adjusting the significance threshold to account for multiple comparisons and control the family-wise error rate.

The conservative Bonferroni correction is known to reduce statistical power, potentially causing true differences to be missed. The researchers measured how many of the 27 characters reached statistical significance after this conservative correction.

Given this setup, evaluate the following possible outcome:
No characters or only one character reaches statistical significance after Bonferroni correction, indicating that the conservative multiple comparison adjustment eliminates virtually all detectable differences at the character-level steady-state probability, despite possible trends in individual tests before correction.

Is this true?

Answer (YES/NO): NO